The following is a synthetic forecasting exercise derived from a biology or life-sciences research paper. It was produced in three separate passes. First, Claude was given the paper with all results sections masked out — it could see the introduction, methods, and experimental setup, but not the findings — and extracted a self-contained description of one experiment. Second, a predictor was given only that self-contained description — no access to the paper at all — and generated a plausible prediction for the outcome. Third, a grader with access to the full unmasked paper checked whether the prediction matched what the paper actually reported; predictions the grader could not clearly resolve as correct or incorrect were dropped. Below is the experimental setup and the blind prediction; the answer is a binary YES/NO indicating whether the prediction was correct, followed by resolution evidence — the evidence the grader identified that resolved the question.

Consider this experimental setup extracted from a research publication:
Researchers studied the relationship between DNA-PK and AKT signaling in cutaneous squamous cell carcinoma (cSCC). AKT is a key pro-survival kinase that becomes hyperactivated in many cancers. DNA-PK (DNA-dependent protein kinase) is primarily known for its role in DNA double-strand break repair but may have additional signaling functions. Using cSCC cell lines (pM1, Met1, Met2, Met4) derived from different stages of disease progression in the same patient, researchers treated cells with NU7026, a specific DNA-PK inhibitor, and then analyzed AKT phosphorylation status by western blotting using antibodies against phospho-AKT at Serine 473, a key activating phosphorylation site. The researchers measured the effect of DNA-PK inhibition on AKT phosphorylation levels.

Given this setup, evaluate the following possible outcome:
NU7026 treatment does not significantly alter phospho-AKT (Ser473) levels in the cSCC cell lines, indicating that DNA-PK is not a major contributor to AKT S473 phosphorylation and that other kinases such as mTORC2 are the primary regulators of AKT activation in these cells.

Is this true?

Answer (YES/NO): NO